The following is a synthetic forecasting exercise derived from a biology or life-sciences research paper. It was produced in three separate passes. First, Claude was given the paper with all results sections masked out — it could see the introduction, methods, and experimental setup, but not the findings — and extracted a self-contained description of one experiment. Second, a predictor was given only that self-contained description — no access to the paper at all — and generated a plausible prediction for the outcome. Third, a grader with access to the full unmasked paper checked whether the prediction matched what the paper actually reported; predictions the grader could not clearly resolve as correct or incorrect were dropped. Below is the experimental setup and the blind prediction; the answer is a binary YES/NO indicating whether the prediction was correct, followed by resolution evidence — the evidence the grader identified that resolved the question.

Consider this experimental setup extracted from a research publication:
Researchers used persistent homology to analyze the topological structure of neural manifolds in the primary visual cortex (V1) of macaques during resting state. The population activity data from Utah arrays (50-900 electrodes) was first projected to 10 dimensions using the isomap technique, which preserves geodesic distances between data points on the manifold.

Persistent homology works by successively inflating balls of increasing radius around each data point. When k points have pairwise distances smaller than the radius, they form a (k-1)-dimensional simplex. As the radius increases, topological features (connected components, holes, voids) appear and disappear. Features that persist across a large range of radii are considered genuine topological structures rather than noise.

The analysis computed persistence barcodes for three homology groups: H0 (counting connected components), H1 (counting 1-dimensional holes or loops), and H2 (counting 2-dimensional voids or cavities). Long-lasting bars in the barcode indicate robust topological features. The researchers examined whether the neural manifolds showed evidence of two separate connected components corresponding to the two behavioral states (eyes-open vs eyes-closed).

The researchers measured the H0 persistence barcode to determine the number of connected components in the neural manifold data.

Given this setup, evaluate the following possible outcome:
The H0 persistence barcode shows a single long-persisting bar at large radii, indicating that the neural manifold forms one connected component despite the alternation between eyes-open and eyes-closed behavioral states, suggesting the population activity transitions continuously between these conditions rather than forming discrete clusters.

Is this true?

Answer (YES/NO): NO